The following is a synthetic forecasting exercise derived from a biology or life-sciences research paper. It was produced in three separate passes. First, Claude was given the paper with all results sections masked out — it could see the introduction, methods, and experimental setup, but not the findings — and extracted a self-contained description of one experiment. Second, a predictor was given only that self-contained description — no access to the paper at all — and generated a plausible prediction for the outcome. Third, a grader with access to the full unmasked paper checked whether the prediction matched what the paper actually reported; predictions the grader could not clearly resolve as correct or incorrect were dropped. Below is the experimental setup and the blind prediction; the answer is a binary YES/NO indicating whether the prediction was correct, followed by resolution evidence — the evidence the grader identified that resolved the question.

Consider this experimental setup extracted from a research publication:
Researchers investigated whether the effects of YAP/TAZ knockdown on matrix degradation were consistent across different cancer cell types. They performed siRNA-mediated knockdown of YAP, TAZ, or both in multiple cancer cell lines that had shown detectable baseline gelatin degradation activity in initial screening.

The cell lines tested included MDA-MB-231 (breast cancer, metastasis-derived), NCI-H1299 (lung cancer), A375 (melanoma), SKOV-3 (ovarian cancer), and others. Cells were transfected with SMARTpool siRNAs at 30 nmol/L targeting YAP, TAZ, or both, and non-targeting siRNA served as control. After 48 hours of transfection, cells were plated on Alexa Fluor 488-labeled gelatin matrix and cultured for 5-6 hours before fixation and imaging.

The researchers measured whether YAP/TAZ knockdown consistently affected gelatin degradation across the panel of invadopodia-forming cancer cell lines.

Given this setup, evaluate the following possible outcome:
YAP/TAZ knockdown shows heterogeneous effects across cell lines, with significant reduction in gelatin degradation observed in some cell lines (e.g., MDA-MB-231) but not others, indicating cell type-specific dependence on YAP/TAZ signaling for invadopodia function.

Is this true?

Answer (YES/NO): NO